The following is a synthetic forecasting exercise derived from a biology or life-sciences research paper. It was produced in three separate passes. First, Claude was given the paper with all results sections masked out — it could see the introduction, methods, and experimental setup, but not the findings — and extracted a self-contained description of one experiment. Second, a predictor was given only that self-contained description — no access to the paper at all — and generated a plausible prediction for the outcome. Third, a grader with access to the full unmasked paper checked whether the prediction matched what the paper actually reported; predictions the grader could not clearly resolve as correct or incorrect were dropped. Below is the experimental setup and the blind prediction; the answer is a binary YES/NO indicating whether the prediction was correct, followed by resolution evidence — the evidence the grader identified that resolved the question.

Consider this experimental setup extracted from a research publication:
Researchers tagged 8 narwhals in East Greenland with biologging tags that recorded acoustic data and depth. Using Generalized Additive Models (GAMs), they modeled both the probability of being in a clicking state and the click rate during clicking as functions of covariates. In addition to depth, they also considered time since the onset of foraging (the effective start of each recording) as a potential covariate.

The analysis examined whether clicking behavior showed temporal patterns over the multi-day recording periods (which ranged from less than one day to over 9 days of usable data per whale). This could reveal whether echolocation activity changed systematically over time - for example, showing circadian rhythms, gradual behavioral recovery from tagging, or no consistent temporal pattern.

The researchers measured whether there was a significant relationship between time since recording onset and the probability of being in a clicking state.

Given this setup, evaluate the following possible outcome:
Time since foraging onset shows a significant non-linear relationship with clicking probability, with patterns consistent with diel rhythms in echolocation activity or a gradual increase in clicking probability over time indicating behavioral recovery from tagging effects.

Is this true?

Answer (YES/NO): NO